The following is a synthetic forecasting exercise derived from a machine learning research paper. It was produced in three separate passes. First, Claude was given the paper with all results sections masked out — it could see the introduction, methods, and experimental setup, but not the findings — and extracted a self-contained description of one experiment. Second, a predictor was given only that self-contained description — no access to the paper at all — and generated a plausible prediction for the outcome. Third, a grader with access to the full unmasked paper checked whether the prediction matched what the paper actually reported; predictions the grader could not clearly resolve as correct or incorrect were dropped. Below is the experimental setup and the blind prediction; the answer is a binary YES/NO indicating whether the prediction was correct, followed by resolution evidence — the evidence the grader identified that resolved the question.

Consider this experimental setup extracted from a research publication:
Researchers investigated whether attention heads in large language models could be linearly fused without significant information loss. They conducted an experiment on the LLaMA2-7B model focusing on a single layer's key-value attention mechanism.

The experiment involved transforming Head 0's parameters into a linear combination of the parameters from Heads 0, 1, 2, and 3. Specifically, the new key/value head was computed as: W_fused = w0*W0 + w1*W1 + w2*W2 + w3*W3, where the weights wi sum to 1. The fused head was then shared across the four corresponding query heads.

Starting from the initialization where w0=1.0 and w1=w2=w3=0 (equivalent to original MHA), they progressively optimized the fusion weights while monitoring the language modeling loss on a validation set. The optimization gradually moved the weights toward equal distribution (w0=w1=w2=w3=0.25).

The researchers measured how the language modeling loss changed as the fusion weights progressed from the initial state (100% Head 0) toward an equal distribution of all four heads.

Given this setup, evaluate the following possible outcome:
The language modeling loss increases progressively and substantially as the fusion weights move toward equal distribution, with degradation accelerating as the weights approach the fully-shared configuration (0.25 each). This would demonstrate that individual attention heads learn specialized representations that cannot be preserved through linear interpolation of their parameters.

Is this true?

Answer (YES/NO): NO